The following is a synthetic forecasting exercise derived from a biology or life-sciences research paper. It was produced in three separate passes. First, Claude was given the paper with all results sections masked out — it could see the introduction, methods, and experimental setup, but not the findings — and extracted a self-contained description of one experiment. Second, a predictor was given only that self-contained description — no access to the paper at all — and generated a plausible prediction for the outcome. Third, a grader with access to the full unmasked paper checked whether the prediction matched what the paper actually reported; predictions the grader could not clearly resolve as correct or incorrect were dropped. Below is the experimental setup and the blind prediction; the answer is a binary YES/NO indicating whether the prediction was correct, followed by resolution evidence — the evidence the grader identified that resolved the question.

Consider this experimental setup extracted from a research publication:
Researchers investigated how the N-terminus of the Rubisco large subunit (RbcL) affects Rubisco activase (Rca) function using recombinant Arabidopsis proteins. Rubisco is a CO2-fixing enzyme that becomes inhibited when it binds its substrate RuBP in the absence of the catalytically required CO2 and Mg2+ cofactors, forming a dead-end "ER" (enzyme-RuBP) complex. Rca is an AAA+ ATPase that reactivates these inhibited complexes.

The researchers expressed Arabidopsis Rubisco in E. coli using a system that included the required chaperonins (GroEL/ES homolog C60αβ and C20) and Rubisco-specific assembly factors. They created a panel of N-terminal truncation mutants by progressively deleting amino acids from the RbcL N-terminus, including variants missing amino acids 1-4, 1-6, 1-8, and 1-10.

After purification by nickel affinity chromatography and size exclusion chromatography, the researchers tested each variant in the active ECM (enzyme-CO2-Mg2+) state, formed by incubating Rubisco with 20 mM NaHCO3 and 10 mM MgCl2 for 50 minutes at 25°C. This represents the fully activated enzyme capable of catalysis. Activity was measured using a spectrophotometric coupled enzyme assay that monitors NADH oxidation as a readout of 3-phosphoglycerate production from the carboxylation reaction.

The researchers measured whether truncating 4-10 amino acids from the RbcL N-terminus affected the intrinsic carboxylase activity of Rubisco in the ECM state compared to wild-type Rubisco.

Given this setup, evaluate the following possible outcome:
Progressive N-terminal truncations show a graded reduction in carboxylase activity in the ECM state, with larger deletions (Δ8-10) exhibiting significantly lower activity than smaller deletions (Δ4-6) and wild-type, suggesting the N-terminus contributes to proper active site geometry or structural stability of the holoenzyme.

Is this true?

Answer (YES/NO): NO